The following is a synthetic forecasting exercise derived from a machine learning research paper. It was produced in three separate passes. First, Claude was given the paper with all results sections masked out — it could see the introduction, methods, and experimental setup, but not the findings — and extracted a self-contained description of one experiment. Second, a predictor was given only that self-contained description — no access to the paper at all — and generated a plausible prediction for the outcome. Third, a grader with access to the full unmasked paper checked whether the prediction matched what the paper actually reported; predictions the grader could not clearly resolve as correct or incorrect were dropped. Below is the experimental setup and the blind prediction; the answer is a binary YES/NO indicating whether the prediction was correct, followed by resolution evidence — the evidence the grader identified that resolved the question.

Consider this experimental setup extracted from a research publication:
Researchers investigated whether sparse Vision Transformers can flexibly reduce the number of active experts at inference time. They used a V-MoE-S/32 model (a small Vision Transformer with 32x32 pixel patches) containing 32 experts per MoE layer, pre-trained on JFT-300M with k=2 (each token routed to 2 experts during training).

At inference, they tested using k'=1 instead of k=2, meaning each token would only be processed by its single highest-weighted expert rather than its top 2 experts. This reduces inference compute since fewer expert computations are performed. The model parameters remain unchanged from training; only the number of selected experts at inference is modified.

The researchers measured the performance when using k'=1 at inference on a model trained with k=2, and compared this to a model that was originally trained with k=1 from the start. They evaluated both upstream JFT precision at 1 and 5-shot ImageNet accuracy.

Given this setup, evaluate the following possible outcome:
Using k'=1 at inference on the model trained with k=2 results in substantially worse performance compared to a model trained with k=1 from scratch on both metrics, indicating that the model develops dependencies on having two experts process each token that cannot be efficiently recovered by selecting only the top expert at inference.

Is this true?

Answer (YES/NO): NO